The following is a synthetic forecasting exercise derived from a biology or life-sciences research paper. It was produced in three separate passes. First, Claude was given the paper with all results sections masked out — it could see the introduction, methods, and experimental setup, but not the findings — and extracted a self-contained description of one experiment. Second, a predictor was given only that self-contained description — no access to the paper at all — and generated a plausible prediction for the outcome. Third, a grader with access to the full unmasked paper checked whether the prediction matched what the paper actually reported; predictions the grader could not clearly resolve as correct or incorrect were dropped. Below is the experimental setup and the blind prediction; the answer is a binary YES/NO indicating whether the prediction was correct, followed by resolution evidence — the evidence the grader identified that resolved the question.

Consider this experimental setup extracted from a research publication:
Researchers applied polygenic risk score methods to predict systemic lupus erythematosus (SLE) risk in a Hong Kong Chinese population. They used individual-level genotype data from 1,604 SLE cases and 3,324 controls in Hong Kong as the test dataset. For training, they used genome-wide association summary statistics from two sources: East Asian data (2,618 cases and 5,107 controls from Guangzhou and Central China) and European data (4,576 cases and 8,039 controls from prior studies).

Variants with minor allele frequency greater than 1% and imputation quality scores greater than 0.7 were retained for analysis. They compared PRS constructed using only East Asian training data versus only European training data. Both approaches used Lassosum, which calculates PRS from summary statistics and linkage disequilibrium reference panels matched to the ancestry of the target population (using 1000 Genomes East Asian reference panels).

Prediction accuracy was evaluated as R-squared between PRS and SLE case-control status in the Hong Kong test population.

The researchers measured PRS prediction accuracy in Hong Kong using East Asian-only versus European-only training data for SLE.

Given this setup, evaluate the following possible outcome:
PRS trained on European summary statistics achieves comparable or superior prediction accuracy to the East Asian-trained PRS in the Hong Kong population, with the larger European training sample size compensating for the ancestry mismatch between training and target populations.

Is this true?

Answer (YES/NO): YES